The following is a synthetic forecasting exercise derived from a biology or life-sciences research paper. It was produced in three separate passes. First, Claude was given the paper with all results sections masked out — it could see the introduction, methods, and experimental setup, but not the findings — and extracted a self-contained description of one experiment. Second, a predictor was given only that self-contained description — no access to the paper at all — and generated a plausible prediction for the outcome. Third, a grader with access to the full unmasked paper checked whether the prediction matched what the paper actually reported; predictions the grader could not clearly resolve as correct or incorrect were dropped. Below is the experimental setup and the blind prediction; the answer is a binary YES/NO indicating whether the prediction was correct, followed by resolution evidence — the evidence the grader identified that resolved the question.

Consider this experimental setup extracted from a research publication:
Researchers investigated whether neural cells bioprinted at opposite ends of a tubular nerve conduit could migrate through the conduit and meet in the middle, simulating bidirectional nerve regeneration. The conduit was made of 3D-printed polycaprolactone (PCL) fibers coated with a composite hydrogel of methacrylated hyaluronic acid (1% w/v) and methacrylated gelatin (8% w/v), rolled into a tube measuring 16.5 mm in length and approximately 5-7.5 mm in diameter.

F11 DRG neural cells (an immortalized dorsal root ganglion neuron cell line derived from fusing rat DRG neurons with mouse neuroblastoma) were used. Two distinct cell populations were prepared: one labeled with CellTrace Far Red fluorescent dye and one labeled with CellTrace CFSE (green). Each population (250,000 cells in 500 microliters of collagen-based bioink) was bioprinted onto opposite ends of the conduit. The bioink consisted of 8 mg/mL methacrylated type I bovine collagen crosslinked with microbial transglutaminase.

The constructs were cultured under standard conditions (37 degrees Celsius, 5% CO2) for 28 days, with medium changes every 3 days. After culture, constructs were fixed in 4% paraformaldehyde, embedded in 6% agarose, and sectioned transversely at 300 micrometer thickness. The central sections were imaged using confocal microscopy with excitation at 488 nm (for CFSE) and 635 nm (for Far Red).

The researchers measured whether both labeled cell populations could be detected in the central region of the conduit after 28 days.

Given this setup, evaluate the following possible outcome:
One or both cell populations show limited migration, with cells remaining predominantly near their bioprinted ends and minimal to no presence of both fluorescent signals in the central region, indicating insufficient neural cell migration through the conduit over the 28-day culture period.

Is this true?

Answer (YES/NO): NO